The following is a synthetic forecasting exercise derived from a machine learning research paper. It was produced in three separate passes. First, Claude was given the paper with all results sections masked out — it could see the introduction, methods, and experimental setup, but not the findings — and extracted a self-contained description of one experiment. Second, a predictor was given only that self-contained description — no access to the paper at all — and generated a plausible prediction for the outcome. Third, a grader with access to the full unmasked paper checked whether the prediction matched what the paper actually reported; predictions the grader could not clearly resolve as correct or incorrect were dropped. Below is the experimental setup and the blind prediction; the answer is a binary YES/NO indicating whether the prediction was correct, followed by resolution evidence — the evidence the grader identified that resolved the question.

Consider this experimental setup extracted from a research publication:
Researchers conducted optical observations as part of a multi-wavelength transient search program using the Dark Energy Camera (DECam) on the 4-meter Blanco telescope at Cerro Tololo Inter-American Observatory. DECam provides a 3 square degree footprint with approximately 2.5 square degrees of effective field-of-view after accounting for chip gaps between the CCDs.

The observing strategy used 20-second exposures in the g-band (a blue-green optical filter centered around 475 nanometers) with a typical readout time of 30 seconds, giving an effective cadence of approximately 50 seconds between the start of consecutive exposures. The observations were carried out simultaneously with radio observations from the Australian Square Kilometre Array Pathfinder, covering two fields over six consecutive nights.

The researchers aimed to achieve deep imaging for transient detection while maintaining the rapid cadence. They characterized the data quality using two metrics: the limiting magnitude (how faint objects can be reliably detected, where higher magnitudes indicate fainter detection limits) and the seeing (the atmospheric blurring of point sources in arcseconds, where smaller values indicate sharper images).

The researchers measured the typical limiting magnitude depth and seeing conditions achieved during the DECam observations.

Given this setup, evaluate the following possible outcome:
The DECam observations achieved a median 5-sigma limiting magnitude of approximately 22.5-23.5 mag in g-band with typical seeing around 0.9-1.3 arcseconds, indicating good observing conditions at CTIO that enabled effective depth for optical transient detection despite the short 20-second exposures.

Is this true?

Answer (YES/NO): NO